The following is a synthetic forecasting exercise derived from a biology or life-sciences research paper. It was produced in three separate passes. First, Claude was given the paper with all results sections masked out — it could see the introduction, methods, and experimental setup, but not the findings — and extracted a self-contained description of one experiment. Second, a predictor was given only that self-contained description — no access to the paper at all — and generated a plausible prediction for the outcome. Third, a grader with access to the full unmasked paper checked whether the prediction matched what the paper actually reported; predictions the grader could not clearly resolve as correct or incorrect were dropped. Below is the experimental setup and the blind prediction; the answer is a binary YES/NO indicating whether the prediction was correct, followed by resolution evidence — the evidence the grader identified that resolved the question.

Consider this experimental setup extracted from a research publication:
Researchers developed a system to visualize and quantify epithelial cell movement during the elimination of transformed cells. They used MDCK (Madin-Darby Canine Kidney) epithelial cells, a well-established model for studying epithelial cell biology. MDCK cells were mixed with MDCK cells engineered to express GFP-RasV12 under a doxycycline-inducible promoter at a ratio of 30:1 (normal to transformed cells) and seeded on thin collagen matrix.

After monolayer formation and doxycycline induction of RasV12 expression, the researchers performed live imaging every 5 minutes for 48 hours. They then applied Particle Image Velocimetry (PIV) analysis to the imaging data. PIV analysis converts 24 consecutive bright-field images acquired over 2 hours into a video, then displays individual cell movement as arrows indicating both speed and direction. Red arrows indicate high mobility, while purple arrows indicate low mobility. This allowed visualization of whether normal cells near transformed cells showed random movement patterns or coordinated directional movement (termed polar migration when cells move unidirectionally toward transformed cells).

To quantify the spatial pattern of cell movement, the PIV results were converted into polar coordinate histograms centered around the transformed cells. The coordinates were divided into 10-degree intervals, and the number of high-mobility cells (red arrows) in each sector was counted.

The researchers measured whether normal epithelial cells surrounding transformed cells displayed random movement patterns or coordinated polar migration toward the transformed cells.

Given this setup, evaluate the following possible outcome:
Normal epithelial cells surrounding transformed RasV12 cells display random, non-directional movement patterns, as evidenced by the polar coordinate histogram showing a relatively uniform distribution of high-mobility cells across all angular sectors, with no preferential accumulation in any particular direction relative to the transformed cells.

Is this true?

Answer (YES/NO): NO